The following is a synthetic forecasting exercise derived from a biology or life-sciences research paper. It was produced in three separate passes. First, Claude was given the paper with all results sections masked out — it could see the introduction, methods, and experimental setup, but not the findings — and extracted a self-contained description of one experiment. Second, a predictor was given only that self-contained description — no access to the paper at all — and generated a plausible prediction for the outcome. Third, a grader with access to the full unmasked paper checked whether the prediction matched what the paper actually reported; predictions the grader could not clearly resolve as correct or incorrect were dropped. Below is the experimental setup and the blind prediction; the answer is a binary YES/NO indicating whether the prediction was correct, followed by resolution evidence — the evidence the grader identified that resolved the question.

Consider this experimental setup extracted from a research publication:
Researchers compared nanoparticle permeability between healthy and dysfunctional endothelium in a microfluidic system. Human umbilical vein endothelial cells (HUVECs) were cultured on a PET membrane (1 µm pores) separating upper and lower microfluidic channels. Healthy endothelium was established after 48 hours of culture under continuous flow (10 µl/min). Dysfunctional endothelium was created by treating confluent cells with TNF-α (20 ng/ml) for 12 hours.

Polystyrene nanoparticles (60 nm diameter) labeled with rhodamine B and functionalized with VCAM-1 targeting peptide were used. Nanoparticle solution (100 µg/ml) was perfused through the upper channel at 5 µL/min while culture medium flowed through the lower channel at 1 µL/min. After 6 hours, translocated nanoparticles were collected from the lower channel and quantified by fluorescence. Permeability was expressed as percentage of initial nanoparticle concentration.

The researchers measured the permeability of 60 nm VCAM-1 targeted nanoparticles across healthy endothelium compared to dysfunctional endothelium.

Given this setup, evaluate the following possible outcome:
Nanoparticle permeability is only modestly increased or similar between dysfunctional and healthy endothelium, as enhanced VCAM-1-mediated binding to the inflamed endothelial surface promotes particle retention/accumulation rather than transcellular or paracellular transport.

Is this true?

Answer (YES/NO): NO